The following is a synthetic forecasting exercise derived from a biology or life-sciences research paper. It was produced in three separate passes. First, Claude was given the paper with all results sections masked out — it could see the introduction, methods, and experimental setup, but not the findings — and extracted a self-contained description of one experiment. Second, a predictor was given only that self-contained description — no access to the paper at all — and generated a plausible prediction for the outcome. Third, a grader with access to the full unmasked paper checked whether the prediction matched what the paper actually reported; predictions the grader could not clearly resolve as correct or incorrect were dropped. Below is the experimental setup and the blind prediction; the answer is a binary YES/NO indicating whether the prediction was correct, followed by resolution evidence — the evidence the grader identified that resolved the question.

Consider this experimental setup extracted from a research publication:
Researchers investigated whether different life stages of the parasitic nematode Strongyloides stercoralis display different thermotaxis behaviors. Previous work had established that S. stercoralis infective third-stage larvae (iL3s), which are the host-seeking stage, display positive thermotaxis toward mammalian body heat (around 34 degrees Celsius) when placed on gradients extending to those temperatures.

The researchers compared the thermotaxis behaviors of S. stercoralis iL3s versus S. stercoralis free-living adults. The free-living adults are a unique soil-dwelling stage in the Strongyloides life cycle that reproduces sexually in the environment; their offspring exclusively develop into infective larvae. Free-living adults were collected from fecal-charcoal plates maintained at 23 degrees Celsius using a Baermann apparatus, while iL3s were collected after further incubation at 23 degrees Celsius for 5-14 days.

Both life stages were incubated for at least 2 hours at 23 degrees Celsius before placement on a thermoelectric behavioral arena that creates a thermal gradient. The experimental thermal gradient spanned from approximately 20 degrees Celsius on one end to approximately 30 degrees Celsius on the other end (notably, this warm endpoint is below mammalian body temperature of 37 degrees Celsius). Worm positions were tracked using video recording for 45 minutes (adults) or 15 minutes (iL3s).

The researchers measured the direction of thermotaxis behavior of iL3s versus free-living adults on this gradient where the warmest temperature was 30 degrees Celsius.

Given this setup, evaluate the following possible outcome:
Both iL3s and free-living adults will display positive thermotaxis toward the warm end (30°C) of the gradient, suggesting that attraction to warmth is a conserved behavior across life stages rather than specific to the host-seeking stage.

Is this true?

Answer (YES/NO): NO